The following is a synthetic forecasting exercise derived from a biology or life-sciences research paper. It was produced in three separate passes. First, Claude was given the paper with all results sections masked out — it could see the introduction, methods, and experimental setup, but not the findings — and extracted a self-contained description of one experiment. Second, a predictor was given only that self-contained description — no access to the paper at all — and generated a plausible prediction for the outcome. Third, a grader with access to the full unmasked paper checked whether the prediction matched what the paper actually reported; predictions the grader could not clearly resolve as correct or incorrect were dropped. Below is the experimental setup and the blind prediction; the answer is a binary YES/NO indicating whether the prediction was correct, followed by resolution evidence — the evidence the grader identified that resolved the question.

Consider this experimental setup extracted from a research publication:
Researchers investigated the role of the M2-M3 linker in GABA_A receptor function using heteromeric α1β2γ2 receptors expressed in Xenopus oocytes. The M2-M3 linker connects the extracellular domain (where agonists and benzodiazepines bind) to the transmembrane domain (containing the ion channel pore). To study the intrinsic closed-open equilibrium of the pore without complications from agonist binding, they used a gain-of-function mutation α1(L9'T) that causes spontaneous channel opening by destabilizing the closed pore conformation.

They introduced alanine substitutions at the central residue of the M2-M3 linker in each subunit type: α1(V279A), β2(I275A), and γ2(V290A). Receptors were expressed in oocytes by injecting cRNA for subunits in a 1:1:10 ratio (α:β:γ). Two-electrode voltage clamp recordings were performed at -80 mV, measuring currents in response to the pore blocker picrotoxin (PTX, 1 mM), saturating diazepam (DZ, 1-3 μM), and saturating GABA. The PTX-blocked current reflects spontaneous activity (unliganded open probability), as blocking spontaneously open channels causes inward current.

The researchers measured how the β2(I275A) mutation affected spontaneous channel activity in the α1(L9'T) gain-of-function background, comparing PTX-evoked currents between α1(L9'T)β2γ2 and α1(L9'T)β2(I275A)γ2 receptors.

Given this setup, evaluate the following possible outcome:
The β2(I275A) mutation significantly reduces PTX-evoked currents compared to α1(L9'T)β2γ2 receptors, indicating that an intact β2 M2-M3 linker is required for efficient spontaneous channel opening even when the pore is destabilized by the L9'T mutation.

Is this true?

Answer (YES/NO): NO